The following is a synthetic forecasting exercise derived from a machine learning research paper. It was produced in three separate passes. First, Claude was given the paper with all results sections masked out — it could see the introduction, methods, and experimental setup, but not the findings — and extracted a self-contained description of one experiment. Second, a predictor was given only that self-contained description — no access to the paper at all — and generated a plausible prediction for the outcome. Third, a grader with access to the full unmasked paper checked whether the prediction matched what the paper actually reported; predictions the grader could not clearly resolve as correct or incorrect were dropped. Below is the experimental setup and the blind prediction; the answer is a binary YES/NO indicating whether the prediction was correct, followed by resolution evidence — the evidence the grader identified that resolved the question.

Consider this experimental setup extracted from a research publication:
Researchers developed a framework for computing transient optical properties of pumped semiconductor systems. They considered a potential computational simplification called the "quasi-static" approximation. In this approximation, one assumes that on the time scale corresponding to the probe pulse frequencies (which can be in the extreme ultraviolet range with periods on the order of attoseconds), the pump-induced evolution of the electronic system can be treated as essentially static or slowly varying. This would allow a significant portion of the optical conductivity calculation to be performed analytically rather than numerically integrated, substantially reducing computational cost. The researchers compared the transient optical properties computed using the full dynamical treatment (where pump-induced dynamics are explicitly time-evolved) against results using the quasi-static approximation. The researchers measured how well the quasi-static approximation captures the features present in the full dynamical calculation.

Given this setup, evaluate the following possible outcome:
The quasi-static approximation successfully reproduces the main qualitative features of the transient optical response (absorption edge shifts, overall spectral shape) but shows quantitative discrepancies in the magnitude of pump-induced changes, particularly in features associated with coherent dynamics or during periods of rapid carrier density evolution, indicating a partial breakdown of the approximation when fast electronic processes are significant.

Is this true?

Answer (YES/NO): NO